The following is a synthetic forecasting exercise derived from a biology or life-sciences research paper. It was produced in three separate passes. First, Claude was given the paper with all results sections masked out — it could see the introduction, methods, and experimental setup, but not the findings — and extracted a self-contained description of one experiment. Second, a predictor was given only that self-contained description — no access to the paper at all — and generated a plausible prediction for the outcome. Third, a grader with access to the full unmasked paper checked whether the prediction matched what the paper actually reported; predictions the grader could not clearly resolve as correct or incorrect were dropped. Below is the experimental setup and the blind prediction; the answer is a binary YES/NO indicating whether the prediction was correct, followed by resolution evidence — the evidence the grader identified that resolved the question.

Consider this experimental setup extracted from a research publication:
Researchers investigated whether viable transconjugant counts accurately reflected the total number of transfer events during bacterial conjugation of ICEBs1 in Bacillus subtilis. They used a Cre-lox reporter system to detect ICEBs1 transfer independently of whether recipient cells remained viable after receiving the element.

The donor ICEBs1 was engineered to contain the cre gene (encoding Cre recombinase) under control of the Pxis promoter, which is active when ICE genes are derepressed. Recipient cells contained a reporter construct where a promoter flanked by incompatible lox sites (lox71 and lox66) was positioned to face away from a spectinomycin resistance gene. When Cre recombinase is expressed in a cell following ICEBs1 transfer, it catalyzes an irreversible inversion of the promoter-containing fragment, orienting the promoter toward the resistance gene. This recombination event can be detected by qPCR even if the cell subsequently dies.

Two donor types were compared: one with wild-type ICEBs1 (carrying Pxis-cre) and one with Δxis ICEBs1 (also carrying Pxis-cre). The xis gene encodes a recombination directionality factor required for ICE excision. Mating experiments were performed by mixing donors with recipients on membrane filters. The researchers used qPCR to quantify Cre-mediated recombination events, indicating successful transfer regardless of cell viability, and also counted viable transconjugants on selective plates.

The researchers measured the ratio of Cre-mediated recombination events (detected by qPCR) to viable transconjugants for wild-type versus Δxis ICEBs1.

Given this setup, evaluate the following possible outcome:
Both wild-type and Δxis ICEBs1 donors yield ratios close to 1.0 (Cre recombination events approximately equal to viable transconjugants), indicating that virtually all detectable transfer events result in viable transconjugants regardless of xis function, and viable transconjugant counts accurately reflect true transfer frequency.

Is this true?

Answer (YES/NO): NO